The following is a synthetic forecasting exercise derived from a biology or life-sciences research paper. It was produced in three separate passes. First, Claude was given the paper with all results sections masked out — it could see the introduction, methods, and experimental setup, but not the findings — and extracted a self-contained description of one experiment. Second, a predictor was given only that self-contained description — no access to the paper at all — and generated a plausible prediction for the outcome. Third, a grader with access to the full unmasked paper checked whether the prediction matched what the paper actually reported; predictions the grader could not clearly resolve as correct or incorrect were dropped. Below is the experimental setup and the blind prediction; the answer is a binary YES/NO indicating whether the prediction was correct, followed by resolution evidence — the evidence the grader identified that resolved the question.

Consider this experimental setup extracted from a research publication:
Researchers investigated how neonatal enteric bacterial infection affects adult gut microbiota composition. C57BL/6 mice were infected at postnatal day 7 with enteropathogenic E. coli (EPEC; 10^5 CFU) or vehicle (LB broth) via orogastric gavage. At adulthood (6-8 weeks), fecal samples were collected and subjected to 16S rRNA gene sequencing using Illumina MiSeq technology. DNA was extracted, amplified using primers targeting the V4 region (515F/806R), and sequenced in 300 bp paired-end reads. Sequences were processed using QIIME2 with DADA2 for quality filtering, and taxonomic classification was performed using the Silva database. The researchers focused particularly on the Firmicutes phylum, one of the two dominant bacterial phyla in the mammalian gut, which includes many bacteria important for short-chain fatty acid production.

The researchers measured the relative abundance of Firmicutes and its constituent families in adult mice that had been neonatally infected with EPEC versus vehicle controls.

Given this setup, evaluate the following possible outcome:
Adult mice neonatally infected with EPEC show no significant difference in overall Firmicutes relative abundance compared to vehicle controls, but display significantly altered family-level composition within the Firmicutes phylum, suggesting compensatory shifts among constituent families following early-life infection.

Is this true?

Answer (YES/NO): NO